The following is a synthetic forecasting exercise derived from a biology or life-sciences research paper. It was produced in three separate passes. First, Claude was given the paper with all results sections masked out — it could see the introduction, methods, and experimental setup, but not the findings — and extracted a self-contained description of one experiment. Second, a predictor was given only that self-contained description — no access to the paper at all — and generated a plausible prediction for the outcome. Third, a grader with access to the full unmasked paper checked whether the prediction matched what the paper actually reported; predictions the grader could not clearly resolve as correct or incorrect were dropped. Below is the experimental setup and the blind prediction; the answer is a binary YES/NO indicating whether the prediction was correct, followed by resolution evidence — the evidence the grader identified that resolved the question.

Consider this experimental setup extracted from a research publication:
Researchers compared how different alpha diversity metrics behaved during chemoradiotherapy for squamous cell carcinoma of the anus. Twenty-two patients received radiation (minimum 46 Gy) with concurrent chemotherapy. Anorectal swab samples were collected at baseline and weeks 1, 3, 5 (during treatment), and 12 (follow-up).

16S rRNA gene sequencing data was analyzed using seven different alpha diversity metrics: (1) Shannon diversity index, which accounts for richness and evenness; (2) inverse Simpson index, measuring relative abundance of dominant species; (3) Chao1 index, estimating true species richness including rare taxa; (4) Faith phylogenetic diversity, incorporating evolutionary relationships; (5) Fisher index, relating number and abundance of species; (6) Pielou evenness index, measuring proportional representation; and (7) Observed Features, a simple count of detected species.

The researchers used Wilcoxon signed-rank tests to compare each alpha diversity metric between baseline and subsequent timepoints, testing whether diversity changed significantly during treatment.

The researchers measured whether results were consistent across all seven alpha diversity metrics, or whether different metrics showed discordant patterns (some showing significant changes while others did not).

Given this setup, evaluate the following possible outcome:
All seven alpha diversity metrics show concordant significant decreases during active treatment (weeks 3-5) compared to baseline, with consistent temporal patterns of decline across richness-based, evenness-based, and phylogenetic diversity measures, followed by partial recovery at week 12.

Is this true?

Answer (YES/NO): NO